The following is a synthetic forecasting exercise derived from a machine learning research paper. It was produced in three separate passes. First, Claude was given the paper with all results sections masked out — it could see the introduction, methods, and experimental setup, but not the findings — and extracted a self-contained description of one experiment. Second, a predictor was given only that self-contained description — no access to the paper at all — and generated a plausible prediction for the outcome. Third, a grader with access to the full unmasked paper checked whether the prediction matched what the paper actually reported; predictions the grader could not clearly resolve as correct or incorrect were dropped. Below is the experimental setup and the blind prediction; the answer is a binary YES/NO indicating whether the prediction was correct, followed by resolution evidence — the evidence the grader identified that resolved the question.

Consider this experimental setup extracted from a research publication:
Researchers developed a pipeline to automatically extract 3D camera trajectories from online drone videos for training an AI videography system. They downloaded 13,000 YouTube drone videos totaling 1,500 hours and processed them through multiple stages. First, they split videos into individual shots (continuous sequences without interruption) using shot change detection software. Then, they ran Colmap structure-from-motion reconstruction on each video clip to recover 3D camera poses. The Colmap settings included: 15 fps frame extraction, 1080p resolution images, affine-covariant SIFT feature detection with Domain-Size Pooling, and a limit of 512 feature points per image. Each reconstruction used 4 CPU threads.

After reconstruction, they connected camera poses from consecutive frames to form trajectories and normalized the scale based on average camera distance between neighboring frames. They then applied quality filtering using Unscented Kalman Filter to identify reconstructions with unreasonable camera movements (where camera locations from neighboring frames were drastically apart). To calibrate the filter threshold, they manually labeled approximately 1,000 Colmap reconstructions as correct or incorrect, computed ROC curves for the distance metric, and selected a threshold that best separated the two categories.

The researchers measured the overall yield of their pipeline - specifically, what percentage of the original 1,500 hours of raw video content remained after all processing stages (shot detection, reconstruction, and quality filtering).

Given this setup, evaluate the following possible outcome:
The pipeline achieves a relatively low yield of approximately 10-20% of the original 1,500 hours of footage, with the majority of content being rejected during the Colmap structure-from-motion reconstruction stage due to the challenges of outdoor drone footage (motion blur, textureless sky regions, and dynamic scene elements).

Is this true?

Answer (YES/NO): YES